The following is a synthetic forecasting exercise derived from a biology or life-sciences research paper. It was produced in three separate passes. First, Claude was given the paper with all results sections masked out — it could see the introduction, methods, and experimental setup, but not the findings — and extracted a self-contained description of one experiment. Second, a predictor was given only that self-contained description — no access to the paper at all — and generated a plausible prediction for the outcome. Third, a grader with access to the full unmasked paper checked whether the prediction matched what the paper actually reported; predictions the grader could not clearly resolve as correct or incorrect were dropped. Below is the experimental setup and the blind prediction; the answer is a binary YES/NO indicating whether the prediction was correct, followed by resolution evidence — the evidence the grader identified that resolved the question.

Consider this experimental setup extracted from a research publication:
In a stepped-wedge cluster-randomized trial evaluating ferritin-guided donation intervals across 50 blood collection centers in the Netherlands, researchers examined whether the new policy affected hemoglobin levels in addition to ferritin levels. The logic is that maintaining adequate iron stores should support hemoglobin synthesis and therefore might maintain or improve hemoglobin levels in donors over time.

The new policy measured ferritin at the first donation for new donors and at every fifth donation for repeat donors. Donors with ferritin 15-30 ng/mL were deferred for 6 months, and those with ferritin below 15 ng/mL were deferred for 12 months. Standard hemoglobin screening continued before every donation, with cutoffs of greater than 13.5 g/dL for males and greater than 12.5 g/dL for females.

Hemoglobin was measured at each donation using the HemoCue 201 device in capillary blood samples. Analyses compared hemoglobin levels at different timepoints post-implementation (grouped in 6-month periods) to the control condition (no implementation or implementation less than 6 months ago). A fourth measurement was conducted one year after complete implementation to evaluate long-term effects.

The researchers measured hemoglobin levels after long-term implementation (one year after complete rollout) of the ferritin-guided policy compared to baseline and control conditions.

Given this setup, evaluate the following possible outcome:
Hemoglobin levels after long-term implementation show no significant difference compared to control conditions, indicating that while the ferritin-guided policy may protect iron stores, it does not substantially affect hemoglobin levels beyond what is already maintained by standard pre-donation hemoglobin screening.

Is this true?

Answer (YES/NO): NO